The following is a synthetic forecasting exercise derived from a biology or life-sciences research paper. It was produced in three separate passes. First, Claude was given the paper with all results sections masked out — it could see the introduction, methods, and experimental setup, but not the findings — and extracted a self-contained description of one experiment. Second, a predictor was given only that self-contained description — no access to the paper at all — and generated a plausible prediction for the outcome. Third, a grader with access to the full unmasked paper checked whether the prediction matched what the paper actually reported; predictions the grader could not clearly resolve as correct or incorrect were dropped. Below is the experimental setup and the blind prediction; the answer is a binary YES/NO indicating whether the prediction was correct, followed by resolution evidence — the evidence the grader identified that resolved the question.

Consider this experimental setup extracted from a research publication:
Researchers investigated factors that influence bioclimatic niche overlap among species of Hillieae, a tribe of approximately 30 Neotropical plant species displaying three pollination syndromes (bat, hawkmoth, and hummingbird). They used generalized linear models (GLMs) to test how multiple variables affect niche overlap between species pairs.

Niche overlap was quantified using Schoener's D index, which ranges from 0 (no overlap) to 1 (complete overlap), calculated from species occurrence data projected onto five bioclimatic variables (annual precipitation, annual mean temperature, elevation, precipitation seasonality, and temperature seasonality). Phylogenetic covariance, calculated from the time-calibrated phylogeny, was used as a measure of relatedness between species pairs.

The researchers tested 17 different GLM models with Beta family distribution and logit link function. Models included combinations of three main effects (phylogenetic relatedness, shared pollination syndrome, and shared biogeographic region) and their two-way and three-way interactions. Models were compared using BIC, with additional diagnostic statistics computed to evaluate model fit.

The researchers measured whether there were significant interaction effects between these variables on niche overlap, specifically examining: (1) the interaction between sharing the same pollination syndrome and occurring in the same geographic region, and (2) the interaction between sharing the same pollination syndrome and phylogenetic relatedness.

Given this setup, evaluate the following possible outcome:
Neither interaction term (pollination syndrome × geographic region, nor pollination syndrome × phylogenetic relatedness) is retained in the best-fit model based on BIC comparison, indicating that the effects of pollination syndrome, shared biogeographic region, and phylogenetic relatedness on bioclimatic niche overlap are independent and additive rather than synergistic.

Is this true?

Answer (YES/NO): NO